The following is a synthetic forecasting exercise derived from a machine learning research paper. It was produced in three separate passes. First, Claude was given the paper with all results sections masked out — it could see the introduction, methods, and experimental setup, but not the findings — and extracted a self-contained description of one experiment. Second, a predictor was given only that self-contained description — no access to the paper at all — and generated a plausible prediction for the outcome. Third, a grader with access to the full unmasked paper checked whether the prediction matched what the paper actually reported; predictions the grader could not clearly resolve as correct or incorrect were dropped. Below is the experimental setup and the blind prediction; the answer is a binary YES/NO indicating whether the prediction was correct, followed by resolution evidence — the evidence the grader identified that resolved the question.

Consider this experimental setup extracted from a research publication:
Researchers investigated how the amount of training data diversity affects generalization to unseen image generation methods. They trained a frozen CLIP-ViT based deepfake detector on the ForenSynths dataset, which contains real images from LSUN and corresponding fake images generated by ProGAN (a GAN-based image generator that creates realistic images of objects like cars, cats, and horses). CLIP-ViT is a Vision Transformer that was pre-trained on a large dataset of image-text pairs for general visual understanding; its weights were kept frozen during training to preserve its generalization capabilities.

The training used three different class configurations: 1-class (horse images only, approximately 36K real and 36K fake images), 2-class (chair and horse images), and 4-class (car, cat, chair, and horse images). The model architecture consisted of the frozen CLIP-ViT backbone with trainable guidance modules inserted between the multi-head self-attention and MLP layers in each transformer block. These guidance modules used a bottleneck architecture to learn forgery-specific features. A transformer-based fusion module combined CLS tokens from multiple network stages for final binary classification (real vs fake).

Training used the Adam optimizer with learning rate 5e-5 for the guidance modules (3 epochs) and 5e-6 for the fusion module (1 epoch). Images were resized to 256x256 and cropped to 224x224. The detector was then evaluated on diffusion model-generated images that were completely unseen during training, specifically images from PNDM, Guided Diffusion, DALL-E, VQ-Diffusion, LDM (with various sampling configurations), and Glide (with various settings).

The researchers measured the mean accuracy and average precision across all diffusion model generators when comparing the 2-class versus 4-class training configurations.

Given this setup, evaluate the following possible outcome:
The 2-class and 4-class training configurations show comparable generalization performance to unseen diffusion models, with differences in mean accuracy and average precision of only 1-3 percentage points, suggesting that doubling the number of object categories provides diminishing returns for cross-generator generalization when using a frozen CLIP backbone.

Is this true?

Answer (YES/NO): YES